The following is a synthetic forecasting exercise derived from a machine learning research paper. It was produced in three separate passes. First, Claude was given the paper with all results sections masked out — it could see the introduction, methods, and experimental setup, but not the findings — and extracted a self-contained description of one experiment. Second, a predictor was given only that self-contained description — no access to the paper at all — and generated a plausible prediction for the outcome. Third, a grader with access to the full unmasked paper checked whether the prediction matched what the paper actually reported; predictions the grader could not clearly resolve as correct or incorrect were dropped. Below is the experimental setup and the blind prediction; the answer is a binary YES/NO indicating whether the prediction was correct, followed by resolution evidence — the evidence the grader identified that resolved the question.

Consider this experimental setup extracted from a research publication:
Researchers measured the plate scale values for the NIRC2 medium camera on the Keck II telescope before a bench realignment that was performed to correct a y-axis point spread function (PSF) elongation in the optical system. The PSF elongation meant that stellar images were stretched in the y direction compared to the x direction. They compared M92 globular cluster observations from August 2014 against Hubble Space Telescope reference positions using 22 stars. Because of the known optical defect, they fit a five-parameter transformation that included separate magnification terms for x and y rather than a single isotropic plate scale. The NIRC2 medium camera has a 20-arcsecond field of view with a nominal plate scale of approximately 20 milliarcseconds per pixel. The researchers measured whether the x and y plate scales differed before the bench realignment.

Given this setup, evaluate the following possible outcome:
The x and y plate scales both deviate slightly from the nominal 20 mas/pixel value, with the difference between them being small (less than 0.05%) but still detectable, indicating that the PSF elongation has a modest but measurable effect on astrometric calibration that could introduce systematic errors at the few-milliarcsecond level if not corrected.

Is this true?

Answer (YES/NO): NO